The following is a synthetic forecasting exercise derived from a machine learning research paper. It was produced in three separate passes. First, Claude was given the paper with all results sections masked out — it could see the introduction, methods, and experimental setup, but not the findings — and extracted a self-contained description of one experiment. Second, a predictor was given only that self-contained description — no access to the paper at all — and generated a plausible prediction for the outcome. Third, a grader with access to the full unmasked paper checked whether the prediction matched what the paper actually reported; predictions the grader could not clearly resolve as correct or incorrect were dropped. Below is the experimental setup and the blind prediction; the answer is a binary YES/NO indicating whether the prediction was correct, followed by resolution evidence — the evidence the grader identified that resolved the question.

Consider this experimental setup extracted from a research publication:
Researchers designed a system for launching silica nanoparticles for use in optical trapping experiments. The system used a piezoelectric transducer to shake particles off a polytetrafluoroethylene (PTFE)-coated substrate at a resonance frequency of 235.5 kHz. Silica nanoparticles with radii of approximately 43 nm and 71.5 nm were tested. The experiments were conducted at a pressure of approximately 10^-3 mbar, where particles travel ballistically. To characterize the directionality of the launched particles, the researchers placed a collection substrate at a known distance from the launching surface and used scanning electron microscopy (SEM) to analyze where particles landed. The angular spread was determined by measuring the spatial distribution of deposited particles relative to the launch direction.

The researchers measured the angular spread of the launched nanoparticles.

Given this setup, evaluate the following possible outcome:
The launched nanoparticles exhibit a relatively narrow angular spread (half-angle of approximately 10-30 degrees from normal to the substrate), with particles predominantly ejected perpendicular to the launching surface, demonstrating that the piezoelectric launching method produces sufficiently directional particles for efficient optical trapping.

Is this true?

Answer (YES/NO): YES